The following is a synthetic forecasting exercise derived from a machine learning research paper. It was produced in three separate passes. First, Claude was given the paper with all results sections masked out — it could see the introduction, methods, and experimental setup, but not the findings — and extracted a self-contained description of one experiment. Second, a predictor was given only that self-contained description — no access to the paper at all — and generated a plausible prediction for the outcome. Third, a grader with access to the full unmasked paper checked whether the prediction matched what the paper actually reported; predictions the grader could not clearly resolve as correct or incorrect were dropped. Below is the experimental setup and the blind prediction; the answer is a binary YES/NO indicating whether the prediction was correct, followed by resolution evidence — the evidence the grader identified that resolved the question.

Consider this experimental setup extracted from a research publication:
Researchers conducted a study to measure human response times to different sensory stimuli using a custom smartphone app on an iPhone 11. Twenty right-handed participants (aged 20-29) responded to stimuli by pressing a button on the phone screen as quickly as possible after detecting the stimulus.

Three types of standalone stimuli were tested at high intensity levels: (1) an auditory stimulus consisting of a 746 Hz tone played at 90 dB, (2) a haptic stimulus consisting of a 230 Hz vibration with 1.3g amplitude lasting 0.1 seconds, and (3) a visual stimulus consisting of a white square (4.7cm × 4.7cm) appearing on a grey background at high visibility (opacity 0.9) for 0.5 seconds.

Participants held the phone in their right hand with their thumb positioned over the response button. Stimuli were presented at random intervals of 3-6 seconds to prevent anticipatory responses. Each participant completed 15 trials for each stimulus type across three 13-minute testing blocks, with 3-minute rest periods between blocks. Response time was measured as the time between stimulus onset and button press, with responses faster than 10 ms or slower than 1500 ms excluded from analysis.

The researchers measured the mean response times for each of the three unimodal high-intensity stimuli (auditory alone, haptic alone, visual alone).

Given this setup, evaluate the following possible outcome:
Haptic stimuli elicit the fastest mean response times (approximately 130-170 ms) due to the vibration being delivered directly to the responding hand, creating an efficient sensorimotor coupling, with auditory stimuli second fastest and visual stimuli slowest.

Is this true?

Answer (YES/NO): NO